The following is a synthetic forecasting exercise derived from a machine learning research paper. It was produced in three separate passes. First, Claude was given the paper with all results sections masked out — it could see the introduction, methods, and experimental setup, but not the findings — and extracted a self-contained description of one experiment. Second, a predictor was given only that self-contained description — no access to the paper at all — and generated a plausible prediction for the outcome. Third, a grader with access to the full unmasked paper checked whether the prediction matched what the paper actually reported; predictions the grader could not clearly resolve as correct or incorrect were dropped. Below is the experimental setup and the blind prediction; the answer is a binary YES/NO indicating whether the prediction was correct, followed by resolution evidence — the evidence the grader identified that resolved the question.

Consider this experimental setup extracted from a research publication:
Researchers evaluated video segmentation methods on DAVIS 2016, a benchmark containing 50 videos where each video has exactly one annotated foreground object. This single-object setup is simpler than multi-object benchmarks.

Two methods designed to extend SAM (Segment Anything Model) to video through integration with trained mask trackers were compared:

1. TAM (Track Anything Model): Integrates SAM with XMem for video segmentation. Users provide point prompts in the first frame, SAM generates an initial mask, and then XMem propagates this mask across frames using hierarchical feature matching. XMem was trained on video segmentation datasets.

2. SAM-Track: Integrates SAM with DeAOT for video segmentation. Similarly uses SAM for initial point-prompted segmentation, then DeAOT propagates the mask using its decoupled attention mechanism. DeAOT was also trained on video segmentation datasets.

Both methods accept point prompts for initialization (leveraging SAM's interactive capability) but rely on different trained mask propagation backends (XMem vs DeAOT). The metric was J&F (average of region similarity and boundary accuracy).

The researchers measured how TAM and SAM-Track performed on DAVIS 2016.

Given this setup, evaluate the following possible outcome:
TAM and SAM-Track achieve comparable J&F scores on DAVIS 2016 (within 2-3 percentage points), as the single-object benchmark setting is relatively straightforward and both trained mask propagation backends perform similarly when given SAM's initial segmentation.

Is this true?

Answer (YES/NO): NO